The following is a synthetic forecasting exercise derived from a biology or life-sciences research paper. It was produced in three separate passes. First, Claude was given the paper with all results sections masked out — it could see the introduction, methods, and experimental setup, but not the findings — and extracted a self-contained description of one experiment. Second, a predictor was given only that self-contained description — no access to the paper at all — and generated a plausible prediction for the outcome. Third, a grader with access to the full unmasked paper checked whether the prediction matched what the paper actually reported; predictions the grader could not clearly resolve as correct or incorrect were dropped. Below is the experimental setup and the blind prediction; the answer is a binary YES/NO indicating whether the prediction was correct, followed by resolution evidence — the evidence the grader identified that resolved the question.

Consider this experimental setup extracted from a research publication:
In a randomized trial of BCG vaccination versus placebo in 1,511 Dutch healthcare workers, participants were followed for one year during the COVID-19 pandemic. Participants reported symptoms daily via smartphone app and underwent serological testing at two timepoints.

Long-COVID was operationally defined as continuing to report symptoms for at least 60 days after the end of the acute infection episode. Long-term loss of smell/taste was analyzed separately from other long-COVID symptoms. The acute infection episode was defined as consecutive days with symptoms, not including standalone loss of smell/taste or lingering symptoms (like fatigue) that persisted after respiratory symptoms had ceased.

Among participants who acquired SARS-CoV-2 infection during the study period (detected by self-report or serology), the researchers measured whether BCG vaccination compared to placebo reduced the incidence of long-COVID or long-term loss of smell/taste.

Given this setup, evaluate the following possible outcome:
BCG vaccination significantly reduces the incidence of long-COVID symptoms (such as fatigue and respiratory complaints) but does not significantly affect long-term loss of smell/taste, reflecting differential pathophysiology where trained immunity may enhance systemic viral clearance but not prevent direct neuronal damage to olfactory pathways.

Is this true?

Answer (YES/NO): NO